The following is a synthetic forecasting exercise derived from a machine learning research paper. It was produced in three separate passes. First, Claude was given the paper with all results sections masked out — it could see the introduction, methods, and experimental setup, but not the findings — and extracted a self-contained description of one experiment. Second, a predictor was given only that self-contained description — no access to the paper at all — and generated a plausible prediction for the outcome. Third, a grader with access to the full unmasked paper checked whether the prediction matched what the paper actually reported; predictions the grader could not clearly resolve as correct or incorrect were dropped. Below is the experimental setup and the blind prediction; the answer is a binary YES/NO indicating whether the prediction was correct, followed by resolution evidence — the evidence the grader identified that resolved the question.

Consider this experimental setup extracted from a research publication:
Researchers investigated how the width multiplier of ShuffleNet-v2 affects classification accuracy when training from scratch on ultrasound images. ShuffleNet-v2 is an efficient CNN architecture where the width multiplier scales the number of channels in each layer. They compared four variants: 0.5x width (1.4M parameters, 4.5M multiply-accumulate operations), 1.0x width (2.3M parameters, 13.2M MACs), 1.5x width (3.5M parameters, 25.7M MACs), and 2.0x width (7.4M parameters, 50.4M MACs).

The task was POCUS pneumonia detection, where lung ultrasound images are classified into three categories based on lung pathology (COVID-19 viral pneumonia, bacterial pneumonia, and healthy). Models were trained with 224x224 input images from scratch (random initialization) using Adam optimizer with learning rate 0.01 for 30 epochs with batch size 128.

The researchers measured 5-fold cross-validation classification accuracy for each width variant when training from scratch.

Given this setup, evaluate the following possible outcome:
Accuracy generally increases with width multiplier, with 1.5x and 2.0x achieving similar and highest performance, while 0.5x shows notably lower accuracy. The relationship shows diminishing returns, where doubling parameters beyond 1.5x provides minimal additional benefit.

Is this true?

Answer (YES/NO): YES